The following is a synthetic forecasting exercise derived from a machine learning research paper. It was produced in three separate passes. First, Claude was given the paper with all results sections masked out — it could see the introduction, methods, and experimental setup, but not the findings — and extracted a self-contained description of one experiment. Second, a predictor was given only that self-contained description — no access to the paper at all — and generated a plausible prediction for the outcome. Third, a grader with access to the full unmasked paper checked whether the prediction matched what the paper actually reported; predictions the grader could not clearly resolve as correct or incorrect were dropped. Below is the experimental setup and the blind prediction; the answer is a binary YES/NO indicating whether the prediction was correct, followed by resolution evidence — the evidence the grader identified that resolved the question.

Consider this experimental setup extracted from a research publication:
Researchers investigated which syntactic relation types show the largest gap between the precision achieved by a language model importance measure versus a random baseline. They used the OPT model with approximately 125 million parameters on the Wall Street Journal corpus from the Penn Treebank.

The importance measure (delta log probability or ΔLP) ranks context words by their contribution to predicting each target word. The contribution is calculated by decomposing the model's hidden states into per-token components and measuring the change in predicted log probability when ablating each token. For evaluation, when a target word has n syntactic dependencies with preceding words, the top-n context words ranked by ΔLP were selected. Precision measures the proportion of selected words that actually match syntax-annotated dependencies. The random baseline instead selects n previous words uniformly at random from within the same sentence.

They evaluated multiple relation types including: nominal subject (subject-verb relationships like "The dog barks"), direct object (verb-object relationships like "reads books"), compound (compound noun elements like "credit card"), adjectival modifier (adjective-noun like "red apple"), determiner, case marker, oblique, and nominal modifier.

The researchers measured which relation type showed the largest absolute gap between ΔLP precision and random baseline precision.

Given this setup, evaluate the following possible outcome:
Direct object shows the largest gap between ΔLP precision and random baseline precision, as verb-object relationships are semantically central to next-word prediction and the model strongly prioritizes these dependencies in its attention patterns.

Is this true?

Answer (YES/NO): YES